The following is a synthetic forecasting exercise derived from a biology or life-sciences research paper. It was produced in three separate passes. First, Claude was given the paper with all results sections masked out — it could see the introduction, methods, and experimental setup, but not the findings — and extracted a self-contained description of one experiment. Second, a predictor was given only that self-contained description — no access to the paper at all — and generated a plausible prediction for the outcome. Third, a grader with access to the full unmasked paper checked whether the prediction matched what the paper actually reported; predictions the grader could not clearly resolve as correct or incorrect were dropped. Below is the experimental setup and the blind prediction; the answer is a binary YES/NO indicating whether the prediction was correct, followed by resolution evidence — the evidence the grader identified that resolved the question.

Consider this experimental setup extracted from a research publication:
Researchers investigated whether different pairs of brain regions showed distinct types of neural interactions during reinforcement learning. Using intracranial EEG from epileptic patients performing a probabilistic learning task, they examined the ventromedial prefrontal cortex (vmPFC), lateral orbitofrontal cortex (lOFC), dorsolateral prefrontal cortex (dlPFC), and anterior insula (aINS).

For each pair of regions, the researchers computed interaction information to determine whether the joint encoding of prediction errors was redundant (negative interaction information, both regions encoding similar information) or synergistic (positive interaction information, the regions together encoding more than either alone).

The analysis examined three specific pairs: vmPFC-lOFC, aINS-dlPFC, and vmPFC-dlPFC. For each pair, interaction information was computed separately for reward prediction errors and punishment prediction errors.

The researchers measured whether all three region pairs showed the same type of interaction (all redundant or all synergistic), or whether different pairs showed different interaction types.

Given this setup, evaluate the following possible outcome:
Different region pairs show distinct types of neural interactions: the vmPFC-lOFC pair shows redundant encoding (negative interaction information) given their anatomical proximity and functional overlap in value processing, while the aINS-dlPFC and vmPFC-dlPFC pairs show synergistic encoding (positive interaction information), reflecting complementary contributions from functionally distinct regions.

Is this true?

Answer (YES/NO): NO